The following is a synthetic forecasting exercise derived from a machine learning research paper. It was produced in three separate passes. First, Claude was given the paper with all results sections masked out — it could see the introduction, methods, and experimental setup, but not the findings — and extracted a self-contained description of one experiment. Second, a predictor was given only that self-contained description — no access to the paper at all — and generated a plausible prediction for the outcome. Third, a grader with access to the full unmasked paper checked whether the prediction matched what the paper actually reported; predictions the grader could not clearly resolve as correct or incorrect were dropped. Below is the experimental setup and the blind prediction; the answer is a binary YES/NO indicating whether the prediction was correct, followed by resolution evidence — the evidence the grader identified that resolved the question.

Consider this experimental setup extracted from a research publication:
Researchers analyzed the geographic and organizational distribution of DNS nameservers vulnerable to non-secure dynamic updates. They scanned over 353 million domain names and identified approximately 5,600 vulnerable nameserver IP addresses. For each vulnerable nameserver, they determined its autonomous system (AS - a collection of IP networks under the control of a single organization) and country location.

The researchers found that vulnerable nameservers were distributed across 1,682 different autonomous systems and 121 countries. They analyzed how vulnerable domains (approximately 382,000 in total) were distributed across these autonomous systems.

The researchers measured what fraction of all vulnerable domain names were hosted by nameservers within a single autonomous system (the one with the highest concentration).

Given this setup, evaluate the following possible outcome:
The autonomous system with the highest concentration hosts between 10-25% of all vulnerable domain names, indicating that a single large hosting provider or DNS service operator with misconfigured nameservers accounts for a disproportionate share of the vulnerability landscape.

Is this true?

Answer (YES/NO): NO